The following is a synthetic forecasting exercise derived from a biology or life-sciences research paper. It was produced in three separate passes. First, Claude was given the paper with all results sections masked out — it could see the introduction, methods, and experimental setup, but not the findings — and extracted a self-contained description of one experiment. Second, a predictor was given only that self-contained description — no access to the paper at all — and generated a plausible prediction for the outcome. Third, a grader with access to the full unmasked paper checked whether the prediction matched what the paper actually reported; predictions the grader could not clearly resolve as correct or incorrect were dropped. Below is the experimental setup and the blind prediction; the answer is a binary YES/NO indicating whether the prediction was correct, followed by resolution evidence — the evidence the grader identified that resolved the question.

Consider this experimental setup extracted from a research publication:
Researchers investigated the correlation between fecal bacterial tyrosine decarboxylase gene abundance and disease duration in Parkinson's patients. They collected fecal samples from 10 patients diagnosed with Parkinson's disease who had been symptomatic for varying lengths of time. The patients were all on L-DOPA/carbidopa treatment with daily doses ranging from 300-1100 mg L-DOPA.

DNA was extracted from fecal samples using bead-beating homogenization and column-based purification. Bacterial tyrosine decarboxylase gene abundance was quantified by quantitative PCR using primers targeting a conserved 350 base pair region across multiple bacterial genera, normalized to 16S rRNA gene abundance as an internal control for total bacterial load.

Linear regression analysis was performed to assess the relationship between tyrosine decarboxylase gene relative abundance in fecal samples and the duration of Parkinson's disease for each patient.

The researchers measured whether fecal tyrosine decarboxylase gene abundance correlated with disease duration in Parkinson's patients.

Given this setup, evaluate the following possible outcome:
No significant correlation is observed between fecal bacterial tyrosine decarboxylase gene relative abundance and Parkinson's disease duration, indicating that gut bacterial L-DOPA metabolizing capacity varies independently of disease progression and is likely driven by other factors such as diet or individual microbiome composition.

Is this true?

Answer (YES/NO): NO